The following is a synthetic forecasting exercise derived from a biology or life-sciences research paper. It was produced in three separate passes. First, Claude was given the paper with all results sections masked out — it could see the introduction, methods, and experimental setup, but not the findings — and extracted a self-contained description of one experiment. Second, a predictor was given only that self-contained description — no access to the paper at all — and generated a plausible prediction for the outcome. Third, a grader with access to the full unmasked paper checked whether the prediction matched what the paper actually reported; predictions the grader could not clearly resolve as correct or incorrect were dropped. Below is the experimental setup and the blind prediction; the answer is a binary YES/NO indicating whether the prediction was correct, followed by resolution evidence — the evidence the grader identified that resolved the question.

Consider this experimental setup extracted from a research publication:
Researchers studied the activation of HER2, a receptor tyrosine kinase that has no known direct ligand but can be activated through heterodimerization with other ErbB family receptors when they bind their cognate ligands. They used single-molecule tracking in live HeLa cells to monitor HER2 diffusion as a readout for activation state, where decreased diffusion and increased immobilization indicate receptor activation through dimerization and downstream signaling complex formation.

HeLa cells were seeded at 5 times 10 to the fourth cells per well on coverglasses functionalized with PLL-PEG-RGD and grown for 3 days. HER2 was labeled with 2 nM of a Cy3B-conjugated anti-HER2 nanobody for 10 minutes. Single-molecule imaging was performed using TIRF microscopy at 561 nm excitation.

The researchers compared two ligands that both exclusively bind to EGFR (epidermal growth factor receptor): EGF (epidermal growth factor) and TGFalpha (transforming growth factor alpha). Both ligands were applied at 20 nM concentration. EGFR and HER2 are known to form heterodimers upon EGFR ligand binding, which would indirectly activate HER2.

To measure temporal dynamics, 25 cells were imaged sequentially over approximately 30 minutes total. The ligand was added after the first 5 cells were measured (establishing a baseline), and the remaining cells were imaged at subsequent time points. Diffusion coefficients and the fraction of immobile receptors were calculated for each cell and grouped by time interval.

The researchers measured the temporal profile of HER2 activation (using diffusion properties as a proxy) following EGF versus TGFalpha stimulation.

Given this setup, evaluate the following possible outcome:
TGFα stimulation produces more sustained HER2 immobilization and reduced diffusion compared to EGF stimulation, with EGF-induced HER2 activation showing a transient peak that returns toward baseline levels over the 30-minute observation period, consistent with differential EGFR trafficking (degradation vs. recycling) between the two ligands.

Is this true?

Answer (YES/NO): NO